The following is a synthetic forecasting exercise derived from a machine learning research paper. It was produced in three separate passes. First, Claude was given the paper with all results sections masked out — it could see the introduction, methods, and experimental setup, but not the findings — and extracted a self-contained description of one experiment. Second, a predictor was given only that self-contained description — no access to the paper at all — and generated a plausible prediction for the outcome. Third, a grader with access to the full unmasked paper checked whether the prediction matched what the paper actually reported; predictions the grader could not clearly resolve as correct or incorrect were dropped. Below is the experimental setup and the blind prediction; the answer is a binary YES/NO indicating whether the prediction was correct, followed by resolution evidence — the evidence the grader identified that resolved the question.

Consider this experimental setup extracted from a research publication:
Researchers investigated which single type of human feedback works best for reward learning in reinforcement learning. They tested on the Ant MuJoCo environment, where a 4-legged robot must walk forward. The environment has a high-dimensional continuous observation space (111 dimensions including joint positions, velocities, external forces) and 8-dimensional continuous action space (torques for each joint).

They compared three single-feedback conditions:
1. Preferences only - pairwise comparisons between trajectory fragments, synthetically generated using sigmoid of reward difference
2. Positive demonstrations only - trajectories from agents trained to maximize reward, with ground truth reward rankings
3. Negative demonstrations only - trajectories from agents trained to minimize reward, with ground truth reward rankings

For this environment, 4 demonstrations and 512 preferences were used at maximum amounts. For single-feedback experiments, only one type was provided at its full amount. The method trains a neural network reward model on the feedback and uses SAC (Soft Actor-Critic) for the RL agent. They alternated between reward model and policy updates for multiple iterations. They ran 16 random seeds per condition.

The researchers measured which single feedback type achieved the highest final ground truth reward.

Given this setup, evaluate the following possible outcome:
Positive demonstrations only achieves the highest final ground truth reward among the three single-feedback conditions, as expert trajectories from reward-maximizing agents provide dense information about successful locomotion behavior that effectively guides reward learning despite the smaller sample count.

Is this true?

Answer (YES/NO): YES